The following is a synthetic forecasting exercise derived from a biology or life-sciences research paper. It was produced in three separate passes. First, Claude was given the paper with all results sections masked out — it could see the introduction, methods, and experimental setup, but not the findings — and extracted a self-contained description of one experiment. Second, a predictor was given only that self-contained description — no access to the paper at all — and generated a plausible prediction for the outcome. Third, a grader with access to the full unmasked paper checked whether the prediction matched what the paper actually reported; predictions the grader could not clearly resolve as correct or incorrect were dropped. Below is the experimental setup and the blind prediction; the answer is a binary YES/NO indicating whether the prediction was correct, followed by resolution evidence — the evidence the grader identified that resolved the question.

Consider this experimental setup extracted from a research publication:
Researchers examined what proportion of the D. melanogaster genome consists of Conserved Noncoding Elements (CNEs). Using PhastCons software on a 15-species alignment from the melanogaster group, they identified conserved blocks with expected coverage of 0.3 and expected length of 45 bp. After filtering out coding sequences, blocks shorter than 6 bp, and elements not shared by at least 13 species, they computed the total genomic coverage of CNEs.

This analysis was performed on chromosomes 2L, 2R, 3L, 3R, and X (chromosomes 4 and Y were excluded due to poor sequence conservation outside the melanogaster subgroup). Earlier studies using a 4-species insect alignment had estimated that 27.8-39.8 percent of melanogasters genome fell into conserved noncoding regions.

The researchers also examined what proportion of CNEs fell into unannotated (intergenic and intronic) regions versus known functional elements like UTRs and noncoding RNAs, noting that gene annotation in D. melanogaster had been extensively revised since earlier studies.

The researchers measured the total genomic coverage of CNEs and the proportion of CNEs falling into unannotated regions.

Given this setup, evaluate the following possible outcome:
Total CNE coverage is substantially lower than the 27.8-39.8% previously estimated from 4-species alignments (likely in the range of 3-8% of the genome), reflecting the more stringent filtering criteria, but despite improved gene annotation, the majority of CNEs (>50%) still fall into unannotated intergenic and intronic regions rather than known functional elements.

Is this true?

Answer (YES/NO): NO